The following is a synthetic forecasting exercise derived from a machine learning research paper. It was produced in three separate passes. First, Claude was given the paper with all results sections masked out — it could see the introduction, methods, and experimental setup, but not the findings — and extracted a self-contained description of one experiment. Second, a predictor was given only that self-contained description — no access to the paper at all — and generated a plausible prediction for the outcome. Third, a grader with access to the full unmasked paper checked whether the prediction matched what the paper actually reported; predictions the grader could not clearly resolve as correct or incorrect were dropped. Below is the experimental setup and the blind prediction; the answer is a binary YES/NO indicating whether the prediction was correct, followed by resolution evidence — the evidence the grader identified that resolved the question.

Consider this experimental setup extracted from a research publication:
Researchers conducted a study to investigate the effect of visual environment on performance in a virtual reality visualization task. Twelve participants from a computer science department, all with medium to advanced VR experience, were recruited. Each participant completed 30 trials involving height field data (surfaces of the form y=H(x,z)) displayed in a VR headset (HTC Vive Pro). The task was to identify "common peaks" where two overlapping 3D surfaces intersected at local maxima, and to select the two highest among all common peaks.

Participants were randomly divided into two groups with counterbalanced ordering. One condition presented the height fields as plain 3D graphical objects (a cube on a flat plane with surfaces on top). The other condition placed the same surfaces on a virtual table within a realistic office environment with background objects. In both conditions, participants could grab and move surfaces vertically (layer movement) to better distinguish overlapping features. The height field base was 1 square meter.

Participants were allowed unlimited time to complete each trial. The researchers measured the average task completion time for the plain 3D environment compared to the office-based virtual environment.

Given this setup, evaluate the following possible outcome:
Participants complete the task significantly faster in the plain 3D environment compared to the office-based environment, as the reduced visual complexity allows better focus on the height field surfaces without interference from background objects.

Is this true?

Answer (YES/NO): YES